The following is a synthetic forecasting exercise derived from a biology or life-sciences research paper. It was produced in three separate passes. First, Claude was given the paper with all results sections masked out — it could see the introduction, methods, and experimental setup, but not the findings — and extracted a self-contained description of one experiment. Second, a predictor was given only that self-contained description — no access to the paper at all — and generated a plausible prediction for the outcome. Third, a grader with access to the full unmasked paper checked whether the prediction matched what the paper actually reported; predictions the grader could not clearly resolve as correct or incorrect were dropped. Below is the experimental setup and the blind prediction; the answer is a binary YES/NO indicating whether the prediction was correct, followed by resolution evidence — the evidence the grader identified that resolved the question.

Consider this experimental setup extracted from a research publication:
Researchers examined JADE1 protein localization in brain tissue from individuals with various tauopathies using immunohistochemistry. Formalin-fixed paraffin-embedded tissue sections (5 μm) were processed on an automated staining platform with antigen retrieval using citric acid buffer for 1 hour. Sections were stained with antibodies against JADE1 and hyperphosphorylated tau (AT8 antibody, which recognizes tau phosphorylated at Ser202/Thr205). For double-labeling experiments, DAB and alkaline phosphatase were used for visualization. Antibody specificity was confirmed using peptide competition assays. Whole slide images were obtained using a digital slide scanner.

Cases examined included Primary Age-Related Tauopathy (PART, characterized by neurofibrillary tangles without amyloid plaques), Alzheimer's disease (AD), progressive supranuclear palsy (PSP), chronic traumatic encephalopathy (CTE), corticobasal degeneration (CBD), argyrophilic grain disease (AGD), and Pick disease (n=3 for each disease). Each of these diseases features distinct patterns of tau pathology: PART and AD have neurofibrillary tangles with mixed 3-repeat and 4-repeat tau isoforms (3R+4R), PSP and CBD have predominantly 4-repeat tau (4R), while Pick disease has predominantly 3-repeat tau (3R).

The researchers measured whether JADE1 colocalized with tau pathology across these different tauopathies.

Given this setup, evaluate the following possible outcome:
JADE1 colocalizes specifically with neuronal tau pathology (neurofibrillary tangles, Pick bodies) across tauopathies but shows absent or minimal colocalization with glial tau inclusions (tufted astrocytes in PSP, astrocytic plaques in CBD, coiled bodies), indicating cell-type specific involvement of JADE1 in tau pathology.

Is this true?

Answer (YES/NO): NO